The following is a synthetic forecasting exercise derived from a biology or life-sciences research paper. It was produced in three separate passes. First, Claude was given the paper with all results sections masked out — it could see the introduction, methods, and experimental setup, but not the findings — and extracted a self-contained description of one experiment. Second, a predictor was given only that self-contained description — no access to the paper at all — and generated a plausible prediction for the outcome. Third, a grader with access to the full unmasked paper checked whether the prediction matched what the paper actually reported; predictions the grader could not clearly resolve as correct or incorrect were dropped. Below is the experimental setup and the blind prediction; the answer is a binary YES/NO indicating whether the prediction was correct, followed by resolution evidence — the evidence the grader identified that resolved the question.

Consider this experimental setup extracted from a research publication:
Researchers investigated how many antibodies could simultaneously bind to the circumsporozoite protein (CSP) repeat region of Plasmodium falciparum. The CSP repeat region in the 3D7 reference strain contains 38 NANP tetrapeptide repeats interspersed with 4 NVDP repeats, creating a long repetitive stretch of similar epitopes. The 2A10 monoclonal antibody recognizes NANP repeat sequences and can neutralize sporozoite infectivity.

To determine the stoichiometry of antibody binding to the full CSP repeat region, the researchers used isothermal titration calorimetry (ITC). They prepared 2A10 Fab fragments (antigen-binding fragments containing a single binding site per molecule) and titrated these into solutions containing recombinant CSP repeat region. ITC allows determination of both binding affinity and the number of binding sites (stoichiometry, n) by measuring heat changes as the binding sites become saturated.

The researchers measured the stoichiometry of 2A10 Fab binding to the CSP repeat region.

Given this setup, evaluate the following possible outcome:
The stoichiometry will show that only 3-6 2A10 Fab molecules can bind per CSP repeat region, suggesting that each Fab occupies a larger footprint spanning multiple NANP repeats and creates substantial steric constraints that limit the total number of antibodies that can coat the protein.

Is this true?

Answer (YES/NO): NO